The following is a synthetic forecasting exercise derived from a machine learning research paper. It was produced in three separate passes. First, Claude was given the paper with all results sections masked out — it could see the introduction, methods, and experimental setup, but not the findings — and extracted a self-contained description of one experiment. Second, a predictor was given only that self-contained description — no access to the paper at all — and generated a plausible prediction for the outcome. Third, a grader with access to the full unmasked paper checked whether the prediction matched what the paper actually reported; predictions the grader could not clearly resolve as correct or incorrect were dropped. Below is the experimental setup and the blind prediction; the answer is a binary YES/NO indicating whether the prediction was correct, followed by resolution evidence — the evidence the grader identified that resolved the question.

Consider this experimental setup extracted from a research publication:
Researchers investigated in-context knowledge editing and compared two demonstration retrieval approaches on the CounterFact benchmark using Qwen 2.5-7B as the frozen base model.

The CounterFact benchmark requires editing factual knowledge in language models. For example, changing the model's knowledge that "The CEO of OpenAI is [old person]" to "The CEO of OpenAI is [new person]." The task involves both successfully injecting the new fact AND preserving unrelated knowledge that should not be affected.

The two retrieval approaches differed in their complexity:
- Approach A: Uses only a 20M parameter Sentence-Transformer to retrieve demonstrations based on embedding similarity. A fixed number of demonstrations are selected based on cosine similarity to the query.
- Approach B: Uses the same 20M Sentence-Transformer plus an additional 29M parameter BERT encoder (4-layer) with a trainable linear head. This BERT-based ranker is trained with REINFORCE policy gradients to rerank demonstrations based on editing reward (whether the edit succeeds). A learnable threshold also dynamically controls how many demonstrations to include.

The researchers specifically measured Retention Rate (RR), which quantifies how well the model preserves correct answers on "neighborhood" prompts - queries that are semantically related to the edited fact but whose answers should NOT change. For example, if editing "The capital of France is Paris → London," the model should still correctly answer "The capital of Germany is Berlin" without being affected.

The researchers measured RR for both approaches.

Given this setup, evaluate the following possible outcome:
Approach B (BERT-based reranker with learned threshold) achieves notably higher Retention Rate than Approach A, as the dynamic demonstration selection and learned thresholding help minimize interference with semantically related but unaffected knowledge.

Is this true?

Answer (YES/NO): NO